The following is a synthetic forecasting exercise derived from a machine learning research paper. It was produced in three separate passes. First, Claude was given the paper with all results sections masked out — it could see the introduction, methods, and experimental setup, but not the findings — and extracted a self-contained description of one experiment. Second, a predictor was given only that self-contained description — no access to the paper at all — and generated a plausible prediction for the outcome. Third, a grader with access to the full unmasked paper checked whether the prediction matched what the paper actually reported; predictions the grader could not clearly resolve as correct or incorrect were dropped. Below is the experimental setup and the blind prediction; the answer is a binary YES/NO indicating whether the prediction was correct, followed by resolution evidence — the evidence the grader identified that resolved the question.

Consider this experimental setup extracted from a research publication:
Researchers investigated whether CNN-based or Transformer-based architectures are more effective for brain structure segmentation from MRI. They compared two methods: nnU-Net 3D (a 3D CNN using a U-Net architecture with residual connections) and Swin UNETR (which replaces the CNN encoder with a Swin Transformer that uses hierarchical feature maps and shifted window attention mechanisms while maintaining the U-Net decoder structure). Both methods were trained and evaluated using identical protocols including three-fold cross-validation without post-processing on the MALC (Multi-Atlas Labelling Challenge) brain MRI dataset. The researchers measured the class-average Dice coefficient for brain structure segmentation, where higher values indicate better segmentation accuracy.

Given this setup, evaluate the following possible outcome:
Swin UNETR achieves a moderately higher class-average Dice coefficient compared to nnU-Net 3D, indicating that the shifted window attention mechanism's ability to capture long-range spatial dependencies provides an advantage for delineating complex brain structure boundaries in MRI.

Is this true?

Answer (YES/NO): YES